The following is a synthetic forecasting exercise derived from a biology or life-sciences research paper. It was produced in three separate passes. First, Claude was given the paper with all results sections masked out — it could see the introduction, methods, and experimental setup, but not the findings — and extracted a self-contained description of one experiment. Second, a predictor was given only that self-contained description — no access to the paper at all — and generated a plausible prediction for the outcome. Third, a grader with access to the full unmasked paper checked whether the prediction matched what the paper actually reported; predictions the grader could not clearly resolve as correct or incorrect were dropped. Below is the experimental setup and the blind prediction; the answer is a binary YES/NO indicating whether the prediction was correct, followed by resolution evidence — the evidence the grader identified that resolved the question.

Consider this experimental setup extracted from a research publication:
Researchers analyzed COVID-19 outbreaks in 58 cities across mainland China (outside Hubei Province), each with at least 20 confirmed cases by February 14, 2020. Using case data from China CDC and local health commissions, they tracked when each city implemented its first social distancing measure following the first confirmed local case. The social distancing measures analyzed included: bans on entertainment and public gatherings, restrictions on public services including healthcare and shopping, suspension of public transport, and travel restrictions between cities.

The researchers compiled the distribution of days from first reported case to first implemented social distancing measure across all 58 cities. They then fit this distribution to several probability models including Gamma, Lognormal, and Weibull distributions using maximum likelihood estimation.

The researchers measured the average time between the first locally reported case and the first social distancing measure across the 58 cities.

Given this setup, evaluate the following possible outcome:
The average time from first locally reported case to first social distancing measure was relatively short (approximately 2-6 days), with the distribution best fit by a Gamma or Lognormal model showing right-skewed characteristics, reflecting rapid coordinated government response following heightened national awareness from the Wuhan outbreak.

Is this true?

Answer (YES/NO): NO